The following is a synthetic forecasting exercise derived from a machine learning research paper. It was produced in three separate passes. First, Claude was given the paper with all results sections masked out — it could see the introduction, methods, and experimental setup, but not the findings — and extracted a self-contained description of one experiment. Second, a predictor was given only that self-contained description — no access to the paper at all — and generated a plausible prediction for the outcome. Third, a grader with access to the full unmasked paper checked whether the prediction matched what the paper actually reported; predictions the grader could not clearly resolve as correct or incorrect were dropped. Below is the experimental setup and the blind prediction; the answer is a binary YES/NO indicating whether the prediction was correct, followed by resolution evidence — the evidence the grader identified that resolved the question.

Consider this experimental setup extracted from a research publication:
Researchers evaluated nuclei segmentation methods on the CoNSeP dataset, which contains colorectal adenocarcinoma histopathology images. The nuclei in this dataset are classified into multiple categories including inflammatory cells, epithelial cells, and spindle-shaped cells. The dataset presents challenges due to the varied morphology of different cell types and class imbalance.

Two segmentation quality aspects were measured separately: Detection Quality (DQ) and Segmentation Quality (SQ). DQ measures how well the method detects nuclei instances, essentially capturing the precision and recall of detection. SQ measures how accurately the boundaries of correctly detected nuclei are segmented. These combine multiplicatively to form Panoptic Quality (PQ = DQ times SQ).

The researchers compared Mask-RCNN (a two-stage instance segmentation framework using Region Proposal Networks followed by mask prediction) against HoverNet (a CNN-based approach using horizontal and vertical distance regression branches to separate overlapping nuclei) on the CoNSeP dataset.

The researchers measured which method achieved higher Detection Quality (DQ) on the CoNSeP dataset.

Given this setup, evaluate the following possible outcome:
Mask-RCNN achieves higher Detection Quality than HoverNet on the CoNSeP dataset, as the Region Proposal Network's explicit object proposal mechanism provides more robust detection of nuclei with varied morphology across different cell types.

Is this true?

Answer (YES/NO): YES